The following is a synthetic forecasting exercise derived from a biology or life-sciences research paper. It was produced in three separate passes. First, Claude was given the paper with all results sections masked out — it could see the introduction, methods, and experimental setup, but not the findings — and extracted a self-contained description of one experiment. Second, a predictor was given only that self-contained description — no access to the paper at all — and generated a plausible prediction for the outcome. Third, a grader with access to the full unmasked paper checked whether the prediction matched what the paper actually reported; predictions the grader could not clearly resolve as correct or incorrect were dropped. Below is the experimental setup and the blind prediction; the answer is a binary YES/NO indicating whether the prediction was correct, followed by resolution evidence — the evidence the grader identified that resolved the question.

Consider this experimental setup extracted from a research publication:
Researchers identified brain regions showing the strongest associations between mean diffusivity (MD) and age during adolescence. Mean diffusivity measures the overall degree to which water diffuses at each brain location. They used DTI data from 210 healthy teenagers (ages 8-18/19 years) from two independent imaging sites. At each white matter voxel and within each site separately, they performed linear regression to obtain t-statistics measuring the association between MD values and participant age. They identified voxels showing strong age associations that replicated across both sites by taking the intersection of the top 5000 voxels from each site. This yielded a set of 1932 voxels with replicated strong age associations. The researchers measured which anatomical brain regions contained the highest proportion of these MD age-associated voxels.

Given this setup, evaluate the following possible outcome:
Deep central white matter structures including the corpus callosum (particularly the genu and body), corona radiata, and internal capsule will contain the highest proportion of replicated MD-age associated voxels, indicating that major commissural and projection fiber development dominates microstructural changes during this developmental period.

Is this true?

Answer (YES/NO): NO